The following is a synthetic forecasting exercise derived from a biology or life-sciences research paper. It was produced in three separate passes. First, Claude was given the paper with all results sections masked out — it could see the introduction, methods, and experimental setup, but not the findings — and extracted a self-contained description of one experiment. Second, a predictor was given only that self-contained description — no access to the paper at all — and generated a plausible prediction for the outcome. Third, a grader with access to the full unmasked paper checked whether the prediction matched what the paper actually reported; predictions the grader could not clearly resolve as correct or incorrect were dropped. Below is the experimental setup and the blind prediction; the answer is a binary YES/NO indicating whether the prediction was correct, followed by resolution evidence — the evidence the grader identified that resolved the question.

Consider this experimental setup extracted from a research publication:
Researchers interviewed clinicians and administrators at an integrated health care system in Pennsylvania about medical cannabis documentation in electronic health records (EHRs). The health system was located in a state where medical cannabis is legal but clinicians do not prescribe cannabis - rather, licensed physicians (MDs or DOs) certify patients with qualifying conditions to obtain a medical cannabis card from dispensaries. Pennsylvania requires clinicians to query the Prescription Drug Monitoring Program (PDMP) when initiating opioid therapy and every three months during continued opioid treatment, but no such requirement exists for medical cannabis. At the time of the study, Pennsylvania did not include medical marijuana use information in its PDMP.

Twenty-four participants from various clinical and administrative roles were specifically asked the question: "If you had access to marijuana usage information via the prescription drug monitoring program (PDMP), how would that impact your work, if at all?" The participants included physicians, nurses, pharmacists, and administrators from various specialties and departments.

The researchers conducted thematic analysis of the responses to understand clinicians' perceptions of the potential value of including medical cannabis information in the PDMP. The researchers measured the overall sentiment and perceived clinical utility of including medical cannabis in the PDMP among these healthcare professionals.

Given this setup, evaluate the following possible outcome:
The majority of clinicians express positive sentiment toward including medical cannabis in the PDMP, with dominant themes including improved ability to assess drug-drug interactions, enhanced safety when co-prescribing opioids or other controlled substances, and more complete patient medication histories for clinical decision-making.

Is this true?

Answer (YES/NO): YES